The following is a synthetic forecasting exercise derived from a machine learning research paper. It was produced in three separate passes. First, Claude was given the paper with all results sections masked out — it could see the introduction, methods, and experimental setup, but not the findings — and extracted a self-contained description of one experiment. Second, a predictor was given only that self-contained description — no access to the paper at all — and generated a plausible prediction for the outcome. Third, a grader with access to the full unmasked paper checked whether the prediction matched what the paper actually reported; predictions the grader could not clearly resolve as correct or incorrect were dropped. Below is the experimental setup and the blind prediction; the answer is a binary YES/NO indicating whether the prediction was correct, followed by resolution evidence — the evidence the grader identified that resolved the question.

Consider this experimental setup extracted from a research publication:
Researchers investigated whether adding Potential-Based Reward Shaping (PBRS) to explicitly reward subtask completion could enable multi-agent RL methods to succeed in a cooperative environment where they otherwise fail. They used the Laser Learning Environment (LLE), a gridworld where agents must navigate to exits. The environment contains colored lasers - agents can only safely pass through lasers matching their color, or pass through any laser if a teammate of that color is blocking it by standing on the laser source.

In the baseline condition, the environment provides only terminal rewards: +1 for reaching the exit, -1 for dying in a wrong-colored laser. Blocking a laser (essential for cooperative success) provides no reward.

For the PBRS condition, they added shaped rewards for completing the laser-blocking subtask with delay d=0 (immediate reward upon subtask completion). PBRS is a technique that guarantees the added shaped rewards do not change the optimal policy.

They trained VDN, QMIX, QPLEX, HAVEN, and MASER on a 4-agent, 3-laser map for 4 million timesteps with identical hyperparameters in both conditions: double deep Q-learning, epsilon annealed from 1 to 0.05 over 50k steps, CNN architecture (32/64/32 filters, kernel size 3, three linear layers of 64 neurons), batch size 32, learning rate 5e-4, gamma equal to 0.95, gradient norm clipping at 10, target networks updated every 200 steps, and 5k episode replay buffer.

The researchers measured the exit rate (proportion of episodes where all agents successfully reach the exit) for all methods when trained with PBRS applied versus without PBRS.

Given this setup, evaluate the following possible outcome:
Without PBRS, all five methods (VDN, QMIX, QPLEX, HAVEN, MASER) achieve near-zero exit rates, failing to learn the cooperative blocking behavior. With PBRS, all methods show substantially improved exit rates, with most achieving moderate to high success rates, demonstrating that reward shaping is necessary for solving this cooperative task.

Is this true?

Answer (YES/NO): YES